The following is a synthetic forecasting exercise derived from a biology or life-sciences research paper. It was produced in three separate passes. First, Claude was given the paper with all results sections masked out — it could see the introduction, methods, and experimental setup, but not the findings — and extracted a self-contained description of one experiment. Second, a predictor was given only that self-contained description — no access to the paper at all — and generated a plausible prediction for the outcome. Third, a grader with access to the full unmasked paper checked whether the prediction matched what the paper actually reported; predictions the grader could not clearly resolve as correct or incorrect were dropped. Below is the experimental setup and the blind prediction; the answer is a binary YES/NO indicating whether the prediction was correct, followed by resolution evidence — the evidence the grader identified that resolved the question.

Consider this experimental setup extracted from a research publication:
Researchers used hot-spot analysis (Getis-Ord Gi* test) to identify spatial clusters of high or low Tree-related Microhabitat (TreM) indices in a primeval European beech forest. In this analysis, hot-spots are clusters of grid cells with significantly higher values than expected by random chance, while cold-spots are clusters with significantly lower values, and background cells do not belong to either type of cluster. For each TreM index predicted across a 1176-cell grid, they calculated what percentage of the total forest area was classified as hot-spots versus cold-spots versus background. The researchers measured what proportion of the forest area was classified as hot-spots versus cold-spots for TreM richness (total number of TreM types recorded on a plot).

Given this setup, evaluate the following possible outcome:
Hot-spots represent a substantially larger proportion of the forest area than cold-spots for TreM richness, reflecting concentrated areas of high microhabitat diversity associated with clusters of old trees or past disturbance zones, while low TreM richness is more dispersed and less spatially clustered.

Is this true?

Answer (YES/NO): NO